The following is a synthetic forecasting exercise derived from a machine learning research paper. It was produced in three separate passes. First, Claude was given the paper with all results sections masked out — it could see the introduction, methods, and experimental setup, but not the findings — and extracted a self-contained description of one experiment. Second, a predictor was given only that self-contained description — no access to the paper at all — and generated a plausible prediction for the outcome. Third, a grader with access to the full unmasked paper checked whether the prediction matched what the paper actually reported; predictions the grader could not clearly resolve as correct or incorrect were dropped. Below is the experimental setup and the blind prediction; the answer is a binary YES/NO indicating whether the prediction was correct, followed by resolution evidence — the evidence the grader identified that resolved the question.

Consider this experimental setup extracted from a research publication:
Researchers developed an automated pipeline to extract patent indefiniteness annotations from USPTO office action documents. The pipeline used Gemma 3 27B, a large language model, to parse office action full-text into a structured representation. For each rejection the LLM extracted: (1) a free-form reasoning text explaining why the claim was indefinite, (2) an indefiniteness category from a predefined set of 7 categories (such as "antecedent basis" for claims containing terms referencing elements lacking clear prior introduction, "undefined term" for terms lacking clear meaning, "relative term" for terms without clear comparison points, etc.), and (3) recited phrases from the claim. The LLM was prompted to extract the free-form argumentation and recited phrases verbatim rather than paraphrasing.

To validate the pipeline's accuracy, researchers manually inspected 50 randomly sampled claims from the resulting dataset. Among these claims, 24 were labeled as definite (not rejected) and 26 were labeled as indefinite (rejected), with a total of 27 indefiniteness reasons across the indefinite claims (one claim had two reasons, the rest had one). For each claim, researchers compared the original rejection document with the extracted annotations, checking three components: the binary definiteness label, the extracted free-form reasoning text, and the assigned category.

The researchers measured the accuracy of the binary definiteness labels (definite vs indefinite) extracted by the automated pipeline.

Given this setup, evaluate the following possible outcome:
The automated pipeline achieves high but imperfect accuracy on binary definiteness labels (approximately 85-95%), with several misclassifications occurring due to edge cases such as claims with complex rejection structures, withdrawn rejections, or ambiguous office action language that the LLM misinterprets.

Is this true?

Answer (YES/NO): NO